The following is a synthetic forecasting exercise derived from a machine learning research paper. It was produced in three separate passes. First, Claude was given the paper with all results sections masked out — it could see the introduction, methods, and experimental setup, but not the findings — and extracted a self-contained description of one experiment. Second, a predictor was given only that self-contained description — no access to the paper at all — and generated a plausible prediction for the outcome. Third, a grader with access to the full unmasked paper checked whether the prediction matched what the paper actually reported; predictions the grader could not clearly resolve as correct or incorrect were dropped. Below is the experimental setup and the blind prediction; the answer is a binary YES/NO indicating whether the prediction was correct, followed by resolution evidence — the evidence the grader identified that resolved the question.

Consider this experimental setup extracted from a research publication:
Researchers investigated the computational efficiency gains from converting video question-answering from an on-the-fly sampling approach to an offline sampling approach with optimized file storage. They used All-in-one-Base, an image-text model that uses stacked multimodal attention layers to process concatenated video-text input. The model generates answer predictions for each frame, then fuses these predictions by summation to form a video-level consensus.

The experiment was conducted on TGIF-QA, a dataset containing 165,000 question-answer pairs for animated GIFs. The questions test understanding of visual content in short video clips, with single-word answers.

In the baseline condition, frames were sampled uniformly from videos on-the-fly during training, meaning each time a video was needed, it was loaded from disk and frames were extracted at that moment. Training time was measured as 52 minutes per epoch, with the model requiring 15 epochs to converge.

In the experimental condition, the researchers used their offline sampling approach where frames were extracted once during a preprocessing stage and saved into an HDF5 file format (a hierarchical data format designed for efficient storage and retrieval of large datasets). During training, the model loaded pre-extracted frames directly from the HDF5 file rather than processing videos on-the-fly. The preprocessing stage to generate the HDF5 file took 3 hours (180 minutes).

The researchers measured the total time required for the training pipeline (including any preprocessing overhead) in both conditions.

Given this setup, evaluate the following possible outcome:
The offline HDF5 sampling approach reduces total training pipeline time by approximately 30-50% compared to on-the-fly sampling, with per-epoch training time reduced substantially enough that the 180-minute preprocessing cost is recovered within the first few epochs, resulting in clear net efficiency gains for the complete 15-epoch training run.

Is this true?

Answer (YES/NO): YES